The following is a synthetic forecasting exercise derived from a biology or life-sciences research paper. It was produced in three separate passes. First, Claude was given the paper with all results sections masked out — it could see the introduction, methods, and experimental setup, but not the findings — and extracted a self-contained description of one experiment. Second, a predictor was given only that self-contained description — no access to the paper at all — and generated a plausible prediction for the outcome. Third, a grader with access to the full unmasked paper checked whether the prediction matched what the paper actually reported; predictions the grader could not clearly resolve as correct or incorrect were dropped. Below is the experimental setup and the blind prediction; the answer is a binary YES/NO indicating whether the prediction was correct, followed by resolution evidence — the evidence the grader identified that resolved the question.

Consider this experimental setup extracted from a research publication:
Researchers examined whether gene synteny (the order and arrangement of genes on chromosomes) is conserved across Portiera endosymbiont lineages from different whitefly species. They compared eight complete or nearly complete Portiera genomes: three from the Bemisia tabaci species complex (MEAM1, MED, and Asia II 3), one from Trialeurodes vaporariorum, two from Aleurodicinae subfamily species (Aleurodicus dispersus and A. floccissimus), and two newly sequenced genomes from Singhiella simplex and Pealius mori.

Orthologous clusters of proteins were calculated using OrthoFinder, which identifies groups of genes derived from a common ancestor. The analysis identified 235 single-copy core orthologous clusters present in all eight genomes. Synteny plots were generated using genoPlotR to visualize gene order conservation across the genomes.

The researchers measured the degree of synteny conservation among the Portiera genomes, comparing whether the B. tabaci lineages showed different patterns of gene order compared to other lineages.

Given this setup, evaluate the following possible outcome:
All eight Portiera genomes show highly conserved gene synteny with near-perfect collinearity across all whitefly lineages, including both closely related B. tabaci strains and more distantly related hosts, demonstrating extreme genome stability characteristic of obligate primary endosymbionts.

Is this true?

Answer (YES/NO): NO